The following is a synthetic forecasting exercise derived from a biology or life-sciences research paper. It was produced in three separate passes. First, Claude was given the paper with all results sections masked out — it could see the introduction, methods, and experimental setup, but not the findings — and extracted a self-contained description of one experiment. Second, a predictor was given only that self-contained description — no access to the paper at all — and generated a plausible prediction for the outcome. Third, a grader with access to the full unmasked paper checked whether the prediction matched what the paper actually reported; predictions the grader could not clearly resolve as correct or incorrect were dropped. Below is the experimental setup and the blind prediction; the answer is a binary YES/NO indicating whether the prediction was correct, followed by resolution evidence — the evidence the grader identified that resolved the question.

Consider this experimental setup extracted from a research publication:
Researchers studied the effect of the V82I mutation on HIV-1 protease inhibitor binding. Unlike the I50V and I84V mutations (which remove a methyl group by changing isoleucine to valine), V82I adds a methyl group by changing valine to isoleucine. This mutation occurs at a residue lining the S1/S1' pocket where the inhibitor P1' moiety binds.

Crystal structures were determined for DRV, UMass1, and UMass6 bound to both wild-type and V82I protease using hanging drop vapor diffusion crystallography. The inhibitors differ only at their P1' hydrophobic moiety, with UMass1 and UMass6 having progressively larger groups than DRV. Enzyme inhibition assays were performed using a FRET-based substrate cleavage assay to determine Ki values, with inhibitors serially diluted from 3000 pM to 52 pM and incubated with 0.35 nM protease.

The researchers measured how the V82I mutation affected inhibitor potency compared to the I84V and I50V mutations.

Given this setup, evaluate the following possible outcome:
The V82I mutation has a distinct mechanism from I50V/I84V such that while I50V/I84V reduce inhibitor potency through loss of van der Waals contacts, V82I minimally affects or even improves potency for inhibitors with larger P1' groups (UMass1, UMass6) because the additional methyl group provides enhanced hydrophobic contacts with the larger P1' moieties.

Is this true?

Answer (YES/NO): YES